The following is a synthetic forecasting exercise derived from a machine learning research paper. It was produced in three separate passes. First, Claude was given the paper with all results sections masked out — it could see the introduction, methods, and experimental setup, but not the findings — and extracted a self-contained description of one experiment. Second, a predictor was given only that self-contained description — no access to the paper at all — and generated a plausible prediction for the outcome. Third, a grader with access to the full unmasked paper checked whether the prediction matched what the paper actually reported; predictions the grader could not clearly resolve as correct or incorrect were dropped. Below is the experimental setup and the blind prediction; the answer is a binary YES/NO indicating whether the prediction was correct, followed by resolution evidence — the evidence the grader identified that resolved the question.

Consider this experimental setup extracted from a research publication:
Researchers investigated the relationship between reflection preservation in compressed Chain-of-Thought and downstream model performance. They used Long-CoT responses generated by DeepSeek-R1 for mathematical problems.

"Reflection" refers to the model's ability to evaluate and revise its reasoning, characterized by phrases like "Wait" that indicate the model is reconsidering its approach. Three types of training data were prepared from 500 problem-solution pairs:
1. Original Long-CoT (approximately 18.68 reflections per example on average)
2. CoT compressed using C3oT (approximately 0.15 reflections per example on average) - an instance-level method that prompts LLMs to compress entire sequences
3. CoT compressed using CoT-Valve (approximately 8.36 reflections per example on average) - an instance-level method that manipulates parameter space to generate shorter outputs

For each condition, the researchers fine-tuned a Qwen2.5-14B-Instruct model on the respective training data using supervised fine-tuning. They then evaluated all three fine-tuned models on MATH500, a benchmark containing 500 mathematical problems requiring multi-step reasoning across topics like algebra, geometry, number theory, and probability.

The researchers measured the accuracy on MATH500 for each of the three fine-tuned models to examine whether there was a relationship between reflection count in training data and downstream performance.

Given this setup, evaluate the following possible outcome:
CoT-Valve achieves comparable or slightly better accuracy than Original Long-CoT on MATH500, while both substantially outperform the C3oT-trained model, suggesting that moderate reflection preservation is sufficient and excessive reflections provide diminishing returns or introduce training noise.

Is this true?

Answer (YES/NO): NO